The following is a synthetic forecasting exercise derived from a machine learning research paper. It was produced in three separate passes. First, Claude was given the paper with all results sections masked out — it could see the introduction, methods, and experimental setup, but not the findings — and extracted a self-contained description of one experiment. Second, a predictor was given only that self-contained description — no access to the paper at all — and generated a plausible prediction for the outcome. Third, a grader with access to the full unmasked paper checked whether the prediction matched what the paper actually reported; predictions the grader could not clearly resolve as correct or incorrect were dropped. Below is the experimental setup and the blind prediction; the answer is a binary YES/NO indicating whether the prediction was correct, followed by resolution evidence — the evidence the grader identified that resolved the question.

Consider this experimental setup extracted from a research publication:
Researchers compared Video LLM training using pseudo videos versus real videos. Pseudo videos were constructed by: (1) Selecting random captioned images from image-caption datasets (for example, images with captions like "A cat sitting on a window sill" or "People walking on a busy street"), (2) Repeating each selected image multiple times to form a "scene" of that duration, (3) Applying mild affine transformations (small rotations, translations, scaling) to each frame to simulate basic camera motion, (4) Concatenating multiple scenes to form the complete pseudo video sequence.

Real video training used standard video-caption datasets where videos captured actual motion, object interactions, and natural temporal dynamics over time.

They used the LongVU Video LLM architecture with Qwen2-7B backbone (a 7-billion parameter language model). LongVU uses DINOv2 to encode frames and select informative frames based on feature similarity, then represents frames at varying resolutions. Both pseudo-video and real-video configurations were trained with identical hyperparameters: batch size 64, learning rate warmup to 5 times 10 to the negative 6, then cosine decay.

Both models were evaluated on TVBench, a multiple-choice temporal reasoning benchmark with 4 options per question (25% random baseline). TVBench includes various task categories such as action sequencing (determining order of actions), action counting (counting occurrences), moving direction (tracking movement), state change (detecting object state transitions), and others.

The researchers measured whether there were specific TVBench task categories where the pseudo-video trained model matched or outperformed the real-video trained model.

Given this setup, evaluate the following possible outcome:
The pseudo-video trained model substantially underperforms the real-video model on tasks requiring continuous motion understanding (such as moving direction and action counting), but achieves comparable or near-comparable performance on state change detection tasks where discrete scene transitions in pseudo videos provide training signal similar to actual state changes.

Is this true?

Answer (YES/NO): NO